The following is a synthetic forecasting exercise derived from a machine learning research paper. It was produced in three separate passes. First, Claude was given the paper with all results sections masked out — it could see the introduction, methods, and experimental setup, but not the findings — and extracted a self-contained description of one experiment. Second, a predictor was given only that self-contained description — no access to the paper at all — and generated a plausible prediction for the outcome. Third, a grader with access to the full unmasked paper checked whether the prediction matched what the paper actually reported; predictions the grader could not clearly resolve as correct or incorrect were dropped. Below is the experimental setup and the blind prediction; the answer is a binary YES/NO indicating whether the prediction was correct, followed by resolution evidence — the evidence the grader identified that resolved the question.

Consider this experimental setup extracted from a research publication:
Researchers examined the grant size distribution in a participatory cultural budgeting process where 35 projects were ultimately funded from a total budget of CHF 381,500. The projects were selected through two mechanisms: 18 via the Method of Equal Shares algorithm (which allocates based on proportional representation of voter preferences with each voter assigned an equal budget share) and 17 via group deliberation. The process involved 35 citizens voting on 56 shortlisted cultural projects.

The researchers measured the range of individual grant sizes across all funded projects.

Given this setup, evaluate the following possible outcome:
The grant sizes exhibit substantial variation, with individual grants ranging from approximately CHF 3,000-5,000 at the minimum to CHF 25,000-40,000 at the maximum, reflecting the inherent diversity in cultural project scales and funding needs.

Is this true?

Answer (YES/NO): NO